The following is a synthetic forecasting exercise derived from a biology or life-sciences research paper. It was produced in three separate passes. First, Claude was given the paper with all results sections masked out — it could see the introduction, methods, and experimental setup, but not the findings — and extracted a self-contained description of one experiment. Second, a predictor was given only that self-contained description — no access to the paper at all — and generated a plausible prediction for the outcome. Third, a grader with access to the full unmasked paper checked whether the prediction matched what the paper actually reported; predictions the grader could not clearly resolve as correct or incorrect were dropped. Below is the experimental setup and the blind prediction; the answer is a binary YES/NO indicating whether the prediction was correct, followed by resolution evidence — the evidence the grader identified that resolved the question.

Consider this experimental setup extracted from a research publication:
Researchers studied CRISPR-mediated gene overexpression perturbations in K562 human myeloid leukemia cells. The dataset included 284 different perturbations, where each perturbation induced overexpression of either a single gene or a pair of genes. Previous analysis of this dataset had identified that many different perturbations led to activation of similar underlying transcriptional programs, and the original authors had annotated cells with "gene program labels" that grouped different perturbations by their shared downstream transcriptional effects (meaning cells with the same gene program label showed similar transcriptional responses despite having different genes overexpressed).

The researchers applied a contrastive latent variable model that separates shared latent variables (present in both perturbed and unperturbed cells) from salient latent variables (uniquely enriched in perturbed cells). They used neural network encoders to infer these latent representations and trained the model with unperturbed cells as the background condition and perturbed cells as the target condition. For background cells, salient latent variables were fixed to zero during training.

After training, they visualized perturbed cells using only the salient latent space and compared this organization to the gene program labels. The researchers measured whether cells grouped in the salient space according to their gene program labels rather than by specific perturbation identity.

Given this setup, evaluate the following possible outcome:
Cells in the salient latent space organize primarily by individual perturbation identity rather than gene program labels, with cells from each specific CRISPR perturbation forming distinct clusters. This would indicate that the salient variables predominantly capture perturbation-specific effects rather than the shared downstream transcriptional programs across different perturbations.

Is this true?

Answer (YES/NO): NO